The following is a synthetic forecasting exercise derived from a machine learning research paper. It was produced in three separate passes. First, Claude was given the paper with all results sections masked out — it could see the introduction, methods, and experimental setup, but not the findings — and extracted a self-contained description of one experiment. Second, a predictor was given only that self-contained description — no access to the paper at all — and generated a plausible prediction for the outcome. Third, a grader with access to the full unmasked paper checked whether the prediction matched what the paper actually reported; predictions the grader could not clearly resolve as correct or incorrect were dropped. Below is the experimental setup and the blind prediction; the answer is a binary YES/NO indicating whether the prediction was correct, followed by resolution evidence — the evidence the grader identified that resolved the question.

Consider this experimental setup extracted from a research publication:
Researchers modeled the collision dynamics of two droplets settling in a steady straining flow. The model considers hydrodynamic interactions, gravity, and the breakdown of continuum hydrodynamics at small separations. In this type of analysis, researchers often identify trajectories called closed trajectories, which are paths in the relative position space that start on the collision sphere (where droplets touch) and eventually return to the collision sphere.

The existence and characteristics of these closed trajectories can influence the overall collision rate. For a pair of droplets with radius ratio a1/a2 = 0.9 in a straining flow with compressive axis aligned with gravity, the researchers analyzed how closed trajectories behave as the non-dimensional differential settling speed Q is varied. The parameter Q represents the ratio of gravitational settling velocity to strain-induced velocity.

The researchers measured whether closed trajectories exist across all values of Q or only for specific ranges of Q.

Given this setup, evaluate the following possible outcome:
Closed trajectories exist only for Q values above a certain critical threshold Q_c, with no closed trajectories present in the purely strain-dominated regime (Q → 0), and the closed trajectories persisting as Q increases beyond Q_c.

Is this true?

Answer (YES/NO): NO